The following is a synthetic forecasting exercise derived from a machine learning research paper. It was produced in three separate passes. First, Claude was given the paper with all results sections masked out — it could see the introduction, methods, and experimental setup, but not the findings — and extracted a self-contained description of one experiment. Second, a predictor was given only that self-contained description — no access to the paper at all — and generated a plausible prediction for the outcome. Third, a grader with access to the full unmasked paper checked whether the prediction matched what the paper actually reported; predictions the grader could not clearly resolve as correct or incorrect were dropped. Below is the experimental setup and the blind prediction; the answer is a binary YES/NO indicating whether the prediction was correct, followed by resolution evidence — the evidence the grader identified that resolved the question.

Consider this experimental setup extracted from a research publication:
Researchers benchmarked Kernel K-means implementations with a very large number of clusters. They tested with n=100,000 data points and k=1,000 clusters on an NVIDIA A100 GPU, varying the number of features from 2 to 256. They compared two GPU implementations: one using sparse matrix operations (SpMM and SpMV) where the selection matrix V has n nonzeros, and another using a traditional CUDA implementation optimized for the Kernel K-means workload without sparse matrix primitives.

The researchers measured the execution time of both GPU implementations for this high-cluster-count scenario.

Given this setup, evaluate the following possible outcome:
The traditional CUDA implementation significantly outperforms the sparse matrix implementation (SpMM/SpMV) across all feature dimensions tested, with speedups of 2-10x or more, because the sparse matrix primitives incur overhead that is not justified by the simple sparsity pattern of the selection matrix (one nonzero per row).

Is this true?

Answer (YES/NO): YES